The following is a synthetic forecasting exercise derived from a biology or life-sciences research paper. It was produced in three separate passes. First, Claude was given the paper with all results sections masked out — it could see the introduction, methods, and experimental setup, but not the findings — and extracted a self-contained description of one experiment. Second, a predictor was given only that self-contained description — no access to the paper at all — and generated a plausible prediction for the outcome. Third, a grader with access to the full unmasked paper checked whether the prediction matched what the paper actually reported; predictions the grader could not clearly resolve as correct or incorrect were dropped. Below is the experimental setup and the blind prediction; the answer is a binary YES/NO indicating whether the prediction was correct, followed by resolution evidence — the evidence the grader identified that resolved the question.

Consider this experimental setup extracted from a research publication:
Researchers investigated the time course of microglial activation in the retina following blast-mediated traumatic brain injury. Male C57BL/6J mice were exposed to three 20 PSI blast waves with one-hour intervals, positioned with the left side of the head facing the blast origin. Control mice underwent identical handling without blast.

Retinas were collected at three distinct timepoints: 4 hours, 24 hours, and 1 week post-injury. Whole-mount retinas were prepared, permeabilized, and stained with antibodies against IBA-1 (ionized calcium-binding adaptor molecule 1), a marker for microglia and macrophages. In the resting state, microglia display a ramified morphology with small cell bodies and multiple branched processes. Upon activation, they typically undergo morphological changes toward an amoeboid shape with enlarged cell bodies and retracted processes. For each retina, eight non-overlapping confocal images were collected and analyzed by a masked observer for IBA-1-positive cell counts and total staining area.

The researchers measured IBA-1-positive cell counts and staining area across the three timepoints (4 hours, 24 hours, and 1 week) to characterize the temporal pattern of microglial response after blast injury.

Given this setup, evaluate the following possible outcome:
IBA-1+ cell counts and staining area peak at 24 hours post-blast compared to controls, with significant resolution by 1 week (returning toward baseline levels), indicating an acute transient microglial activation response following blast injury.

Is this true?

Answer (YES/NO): NO